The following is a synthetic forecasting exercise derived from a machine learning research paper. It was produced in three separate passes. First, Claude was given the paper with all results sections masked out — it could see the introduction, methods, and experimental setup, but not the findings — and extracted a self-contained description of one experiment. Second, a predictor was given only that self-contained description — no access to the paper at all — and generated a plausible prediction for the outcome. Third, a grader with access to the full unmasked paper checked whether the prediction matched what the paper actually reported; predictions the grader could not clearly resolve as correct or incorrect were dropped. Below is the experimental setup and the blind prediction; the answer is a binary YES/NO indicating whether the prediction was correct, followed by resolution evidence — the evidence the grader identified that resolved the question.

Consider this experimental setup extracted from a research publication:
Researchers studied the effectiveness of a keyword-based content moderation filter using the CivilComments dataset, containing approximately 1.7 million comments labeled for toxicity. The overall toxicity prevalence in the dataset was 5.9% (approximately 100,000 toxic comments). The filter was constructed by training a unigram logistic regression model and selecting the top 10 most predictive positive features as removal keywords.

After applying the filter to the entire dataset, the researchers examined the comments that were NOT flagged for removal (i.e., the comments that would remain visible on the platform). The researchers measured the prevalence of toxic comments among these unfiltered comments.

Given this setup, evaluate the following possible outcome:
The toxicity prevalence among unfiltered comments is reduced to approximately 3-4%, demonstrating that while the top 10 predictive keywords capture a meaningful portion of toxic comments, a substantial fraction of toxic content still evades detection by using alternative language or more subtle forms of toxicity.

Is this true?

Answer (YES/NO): NO